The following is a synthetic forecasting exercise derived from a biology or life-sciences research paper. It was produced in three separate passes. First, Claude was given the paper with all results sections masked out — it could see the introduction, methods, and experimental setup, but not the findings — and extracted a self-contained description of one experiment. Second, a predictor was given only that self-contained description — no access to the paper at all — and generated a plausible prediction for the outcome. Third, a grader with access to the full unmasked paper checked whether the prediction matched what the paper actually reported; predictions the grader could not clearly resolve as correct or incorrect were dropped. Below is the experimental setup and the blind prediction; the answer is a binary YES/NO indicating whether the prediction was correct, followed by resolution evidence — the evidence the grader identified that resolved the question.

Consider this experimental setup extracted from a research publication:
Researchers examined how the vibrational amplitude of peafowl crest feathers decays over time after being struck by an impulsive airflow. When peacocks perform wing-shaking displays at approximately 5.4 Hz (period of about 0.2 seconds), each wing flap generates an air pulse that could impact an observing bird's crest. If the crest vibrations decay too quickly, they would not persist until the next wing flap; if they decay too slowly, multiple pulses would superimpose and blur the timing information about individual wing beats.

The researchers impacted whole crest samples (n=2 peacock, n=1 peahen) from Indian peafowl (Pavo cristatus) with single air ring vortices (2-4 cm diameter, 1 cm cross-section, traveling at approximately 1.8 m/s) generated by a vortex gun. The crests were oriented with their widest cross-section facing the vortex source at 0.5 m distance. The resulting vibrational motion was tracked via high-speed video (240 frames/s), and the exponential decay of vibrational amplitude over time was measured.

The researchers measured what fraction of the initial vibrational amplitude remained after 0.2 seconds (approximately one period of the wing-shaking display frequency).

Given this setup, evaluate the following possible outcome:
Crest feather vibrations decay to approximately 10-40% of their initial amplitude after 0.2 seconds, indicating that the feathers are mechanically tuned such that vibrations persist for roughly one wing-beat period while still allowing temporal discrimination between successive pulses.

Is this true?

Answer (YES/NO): NO